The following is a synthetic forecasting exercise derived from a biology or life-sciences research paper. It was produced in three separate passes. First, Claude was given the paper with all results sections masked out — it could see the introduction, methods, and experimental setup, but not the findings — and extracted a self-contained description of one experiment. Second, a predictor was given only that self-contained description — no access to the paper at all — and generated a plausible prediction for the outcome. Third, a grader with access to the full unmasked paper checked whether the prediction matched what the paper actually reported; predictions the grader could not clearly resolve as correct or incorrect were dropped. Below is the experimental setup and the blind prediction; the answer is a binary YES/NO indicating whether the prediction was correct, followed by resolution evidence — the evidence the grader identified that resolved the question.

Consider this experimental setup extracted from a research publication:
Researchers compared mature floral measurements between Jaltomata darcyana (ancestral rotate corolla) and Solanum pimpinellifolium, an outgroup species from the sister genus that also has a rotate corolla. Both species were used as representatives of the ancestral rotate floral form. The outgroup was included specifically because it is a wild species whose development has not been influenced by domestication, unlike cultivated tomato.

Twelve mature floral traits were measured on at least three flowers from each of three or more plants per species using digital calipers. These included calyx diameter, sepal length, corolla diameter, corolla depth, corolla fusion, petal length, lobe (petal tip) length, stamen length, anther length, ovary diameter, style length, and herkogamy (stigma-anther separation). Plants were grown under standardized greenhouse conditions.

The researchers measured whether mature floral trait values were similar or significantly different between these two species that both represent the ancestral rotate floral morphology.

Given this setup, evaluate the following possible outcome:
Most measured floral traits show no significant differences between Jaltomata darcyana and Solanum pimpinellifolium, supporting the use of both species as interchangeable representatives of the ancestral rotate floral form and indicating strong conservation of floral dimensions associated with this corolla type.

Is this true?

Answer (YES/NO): NO